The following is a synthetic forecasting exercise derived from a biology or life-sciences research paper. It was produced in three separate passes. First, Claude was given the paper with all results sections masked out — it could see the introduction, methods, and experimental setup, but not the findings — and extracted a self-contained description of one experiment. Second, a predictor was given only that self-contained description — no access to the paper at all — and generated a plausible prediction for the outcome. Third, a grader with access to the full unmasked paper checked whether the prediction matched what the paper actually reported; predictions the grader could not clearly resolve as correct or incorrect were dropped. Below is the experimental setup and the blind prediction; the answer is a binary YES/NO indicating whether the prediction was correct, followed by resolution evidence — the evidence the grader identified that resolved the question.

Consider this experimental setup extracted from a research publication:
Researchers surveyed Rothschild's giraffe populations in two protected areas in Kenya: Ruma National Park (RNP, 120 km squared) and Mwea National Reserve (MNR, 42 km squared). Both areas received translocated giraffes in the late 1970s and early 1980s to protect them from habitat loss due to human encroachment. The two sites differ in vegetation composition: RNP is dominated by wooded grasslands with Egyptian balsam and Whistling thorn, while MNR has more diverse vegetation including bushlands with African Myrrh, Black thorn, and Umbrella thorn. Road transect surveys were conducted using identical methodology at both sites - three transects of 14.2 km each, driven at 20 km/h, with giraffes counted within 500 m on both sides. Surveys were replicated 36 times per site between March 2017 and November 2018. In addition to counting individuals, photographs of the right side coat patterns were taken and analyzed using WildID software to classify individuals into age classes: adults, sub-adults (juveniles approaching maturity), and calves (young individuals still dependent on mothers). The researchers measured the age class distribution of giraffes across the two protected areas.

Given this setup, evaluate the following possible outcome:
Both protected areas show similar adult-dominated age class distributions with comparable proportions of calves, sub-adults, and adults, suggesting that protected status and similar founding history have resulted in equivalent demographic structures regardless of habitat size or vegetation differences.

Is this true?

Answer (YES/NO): NO